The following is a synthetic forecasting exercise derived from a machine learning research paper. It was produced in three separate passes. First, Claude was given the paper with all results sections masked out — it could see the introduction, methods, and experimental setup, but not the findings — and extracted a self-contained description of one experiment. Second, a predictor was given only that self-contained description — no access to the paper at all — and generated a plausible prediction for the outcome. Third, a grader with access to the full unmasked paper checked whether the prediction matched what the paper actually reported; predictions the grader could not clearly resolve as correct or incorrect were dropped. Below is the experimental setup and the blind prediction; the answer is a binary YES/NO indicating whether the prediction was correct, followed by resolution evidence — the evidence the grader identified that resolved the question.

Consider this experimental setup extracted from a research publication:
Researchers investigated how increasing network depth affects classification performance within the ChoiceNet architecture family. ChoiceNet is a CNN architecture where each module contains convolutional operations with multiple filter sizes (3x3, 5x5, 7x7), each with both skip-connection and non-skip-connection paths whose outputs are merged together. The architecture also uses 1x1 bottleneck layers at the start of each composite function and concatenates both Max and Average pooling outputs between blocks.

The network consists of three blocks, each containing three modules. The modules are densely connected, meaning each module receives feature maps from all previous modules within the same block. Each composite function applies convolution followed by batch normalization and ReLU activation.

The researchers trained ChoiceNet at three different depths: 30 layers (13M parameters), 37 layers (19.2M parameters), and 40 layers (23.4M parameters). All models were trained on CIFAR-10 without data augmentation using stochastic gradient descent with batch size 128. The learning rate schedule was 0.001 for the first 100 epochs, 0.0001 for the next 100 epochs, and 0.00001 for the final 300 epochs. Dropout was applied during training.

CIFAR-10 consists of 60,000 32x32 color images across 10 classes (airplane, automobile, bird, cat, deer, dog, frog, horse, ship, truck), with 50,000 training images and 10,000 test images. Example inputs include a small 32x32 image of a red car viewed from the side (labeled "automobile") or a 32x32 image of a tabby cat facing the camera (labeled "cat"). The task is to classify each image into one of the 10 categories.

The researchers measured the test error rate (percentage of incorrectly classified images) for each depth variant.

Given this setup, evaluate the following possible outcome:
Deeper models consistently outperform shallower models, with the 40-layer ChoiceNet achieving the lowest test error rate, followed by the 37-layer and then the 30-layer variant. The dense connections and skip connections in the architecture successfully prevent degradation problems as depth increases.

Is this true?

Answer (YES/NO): YES